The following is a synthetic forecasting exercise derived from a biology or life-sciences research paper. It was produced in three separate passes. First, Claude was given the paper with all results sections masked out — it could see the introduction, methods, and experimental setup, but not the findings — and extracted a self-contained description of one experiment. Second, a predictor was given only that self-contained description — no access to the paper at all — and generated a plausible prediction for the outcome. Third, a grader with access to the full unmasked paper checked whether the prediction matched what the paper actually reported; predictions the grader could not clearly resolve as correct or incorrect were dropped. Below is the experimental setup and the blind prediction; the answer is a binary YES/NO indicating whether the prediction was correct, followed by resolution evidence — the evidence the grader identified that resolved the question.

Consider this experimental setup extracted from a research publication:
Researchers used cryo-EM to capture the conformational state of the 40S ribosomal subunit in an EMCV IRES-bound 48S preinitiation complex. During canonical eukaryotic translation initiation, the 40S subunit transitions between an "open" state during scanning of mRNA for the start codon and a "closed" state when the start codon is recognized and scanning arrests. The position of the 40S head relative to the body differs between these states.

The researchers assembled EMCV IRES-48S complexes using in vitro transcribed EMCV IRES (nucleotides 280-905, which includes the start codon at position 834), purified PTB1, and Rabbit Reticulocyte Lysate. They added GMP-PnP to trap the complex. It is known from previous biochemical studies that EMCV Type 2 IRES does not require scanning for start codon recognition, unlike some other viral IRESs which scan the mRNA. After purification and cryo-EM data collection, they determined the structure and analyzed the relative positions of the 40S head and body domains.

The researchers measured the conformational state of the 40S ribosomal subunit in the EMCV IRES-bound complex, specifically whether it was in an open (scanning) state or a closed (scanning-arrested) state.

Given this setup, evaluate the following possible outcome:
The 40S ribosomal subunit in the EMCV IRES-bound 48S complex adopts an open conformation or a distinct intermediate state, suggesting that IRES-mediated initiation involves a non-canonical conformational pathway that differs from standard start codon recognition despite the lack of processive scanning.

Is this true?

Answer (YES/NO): NO